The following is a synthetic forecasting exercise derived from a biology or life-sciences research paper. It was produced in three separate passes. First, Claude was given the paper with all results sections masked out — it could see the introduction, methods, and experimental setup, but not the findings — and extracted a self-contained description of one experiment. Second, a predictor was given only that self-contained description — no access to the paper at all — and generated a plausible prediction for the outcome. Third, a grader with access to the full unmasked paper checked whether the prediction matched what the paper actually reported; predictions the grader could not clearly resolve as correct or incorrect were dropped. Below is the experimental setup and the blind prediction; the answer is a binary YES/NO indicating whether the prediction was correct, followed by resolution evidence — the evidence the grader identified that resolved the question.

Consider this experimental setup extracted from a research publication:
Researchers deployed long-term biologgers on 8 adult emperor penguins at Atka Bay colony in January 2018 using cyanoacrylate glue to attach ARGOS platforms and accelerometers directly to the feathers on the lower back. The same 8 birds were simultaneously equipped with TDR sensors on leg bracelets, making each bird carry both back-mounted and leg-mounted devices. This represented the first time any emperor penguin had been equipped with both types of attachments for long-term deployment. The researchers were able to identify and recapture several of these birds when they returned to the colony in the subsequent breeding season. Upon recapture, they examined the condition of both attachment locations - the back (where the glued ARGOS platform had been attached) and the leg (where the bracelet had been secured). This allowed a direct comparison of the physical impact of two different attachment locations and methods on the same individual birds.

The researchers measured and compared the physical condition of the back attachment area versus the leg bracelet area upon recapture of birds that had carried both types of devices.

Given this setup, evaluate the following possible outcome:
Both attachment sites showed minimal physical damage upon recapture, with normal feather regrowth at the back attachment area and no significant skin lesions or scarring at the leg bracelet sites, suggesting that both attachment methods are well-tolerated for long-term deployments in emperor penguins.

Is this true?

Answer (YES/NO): NO